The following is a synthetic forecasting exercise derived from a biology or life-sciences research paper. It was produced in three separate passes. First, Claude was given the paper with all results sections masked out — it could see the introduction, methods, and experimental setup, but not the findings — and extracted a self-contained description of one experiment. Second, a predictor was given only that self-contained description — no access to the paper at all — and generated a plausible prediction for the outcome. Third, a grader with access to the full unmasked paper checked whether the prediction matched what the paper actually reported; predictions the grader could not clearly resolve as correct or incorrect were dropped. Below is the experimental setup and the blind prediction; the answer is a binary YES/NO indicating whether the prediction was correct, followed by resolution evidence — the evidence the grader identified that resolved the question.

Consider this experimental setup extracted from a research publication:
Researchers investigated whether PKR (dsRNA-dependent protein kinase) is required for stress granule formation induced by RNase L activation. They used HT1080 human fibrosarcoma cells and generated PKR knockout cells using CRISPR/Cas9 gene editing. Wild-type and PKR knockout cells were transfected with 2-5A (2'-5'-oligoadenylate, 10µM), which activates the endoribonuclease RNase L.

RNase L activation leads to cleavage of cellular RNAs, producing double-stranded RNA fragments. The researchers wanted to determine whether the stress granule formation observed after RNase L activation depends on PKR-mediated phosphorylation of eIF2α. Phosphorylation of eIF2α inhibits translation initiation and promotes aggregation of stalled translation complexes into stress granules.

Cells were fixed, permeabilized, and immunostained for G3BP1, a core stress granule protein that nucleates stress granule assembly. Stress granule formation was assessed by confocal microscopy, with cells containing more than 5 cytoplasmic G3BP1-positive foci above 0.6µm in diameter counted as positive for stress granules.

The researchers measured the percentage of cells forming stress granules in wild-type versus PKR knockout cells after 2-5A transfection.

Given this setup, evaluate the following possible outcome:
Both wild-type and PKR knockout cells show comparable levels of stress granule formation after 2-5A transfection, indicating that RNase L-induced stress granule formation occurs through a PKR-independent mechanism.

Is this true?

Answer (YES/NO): NO